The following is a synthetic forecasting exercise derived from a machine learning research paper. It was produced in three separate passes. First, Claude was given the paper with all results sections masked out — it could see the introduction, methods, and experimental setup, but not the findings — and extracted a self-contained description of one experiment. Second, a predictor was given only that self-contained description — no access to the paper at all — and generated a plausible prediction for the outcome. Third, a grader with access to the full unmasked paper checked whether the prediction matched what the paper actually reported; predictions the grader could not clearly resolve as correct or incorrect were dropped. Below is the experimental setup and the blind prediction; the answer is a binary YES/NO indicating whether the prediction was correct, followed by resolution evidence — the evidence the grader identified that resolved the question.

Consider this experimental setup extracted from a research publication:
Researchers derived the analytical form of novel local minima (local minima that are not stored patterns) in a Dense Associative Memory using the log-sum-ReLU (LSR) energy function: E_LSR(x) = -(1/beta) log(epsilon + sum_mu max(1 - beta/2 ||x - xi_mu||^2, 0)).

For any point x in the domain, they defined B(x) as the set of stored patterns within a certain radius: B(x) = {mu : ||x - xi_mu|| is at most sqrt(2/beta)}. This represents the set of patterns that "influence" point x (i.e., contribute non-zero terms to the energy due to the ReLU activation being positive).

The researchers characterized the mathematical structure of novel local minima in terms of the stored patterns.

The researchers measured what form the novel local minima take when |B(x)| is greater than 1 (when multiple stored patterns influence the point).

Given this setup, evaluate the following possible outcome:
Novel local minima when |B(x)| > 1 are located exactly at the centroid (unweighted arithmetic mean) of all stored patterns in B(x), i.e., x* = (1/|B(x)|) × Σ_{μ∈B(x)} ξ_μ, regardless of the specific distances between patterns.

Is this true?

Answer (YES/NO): YES